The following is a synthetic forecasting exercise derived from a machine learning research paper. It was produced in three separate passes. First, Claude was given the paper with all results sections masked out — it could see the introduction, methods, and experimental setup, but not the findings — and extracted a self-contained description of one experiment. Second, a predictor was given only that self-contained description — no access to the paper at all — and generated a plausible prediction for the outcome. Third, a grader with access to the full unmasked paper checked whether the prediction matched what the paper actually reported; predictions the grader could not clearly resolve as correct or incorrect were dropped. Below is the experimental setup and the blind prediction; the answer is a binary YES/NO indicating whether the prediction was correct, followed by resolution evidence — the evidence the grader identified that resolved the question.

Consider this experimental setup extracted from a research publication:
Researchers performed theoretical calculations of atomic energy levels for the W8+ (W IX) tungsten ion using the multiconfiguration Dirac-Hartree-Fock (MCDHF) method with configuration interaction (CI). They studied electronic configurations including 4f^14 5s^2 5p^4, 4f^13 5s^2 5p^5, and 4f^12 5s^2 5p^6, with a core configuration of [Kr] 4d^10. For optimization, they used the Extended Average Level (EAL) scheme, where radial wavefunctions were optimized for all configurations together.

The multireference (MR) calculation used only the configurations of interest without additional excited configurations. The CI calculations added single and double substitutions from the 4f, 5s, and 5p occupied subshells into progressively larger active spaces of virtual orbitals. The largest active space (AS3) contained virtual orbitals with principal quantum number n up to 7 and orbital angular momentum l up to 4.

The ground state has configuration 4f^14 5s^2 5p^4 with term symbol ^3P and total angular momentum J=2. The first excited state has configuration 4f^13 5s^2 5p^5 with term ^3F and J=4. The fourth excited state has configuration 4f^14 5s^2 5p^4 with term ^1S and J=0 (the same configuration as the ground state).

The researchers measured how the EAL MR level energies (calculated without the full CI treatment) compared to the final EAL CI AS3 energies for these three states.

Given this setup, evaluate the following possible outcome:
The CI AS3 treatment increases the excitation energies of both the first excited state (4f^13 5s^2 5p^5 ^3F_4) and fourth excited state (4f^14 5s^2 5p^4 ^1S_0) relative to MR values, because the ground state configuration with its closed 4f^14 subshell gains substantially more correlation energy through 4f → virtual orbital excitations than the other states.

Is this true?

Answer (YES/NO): YES